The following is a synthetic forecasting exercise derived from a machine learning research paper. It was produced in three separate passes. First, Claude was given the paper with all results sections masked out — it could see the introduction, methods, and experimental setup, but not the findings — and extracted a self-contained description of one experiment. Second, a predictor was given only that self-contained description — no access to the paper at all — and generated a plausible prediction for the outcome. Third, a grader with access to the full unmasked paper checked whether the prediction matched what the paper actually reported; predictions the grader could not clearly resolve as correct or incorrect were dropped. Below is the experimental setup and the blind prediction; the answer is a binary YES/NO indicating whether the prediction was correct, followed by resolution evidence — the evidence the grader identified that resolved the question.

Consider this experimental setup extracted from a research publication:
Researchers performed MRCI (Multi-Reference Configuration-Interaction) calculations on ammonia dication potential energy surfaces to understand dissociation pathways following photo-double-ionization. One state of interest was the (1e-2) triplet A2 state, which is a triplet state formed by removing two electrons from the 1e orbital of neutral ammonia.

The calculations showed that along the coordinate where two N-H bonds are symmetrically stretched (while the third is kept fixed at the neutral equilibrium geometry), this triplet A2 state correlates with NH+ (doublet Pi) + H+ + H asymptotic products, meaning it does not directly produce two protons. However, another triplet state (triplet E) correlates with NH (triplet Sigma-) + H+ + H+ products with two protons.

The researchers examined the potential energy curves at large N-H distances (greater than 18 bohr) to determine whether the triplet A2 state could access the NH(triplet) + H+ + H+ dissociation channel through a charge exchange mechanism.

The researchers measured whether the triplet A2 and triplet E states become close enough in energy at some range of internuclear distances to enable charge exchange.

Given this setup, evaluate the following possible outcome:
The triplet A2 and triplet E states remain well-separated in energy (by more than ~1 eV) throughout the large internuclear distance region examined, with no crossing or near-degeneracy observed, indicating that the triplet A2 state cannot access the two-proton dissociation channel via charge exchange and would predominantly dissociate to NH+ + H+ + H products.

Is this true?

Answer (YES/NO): NO